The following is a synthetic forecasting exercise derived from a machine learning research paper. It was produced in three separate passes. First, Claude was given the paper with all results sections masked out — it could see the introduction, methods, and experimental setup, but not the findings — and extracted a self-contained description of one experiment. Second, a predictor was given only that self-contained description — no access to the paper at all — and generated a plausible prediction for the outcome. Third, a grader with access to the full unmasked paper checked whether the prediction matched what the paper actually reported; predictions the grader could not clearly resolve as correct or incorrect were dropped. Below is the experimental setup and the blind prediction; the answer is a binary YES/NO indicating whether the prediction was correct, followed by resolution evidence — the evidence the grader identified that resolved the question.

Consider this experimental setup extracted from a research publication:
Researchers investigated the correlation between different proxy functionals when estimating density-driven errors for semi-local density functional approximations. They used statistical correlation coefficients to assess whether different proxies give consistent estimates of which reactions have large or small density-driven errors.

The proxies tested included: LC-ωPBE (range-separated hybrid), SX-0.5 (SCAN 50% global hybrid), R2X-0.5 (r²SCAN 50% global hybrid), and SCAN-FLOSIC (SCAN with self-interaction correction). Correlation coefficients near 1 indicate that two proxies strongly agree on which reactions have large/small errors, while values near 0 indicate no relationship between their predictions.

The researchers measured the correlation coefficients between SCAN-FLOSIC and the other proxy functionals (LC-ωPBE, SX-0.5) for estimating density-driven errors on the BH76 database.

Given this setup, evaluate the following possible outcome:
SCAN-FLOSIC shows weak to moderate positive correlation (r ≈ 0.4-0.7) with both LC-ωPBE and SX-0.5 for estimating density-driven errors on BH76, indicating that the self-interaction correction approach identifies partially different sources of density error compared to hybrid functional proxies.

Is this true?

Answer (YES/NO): NO